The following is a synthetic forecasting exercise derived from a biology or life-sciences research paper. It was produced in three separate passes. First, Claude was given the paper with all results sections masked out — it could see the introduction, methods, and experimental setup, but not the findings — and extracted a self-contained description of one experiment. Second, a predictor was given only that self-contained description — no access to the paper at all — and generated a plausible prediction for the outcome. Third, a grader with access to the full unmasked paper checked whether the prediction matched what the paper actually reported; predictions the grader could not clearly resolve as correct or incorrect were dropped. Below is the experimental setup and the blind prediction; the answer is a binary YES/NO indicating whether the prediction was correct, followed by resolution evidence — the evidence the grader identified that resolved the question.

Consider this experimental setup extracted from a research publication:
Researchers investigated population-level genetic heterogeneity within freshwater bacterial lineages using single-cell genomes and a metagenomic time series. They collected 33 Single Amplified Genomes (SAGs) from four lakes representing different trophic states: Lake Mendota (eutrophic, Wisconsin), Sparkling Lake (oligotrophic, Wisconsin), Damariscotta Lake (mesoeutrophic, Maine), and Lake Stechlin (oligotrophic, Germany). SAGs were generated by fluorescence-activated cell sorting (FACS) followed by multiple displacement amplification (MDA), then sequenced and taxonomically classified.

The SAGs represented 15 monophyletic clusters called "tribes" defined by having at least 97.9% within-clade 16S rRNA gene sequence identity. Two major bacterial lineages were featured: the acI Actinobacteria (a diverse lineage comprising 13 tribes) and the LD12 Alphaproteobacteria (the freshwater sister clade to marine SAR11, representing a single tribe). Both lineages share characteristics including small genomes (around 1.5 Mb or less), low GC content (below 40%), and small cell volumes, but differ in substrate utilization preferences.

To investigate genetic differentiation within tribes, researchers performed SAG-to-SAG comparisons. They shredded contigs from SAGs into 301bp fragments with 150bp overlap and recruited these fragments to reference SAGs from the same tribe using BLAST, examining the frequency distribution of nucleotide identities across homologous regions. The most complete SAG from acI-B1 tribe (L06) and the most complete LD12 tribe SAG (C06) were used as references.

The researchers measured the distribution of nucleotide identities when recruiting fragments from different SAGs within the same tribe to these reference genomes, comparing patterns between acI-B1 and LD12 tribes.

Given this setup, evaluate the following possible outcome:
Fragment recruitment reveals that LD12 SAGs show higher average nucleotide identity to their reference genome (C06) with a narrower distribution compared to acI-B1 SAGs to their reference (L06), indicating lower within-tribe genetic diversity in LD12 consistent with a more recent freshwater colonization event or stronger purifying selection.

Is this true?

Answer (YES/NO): NO